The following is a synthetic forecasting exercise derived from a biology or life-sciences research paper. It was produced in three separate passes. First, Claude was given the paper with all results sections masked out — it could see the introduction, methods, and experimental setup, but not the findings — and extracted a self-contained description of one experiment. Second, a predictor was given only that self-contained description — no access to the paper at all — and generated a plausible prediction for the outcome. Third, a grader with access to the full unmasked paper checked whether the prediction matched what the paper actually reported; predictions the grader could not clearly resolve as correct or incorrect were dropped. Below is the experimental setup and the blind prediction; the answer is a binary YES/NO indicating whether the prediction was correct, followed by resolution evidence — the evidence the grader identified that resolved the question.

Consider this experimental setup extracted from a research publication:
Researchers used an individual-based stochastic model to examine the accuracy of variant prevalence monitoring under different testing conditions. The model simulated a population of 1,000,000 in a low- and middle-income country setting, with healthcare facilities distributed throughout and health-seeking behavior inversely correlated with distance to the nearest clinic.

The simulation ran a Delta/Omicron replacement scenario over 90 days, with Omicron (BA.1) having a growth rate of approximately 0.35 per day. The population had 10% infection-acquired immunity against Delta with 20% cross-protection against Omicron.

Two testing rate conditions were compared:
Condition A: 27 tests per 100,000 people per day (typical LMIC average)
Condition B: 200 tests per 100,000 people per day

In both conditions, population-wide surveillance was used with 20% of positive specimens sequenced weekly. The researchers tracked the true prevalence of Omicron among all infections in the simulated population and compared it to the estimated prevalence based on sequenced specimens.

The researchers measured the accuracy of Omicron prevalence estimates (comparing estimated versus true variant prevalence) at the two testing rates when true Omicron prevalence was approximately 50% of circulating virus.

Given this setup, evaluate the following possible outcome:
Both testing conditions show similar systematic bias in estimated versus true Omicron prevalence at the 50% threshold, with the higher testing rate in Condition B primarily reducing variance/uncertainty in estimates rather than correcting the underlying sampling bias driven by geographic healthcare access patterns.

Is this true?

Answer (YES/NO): NO